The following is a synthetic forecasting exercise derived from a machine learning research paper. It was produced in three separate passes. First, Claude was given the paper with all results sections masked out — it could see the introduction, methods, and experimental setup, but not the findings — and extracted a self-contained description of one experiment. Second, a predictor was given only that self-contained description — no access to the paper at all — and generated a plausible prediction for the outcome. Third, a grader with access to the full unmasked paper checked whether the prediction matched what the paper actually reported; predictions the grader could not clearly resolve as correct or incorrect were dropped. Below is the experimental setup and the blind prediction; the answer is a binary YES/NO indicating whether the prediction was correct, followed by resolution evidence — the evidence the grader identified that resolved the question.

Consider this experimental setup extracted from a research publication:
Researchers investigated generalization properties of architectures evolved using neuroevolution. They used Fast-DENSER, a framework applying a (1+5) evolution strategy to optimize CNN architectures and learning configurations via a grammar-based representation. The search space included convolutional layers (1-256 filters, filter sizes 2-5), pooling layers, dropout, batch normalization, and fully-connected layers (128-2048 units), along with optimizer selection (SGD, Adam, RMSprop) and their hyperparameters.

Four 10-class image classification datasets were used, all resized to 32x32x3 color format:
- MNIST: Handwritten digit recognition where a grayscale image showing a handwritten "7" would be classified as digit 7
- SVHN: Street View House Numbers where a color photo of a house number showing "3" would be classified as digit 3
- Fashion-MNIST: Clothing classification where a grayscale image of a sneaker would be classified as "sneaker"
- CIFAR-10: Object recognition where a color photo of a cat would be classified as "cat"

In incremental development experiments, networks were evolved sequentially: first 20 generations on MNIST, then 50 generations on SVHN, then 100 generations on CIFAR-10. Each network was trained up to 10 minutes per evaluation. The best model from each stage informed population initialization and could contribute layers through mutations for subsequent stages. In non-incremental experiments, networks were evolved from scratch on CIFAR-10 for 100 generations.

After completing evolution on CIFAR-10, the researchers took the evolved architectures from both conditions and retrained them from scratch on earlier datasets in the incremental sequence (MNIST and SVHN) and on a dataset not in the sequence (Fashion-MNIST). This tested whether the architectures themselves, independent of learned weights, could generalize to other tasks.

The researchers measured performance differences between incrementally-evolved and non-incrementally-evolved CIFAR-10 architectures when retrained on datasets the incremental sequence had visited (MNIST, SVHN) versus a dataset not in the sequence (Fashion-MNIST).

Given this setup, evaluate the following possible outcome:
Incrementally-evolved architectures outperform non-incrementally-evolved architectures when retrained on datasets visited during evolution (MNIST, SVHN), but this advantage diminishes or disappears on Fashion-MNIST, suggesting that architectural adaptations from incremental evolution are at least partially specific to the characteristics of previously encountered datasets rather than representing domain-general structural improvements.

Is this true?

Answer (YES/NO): NO